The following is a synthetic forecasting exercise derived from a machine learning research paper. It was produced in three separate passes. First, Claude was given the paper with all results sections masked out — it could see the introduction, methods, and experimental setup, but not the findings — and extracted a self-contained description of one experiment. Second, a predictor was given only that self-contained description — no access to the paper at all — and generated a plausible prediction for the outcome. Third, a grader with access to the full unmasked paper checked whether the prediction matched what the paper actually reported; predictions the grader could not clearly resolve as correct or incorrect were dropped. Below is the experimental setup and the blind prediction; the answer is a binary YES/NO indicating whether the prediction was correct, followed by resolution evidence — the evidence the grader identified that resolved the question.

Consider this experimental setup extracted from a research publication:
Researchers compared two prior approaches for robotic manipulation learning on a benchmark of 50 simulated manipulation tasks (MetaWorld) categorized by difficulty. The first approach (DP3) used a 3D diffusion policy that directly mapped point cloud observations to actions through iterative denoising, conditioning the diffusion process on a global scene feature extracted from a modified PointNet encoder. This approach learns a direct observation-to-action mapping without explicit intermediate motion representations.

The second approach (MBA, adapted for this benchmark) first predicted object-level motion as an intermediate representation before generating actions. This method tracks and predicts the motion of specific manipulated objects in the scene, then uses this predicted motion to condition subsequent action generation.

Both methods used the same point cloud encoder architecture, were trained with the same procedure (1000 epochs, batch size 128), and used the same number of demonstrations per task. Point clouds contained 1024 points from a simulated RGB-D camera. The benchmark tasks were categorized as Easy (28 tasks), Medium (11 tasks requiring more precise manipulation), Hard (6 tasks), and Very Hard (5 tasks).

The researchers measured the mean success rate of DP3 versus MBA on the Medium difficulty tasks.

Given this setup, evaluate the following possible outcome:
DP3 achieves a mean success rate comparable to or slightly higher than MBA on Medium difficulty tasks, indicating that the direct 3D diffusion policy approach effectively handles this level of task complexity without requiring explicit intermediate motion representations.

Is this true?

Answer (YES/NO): YES